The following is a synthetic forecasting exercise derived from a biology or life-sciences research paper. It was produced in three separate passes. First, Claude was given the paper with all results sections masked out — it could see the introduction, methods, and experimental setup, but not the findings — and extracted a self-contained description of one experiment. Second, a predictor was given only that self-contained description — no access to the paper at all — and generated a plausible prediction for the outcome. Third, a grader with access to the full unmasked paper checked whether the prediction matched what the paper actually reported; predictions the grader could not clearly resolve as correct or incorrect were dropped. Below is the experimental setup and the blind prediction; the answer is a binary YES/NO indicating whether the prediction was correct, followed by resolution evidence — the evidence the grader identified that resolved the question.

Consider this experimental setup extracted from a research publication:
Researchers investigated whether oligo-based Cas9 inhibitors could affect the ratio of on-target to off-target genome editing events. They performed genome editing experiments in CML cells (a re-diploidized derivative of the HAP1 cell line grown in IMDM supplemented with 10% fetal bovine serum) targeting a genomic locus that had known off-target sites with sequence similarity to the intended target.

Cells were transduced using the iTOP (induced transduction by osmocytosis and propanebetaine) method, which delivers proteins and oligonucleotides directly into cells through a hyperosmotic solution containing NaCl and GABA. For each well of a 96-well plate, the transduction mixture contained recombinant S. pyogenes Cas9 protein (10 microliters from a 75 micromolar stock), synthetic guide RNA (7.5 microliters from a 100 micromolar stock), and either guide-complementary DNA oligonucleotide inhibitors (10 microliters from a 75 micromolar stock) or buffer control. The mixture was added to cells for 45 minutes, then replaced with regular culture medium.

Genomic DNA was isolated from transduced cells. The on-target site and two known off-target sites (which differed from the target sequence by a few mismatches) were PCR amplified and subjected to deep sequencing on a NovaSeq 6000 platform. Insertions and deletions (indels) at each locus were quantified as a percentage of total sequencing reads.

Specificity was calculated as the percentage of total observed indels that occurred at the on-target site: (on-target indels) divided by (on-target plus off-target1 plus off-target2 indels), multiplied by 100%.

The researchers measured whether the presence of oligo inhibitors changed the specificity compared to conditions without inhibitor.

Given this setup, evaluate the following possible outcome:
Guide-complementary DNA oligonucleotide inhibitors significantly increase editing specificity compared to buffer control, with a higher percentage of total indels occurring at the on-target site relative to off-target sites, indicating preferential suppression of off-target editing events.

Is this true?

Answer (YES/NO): NO